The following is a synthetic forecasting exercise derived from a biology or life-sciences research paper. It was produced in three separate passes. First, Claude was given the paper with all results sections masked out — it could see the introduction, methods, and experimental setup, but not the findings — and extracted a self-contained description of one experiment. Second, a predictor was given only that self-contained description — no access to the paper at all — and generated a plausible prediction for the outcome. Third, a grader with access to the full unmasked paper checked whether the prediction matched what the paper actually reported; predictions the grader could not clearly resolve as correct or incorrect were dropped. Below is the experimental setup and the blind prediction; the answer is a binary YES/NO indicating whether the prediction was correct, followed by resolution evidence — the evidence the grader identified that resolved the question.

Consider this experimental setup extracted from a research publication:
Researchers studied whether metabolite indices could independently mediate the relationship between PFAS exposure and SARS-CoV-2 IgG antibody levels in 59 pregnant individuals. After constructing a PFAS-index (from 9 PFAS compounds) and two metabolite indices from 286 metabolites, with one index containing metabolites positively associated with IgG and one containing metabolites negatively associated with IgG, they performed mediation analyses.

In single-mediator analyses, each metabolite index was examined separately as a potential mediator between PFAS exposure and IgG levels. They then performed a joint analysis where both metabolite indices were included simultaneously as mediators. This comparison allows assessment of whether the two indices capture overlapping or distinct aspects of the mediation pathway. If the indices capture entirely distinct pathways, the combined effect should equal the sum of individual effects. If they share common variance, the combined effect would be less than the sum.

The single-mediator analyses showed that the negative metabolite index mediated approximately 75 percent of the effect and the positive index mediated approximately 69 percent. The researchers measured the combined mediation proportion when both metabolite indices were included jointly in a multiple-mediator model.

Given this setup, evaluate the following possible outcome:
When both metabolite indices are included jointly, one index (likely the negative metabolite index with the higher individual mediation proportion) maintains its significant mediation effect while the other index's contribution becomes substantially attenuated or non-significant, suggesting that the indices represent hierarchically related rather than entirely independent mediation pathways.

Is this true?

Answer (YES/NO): NO